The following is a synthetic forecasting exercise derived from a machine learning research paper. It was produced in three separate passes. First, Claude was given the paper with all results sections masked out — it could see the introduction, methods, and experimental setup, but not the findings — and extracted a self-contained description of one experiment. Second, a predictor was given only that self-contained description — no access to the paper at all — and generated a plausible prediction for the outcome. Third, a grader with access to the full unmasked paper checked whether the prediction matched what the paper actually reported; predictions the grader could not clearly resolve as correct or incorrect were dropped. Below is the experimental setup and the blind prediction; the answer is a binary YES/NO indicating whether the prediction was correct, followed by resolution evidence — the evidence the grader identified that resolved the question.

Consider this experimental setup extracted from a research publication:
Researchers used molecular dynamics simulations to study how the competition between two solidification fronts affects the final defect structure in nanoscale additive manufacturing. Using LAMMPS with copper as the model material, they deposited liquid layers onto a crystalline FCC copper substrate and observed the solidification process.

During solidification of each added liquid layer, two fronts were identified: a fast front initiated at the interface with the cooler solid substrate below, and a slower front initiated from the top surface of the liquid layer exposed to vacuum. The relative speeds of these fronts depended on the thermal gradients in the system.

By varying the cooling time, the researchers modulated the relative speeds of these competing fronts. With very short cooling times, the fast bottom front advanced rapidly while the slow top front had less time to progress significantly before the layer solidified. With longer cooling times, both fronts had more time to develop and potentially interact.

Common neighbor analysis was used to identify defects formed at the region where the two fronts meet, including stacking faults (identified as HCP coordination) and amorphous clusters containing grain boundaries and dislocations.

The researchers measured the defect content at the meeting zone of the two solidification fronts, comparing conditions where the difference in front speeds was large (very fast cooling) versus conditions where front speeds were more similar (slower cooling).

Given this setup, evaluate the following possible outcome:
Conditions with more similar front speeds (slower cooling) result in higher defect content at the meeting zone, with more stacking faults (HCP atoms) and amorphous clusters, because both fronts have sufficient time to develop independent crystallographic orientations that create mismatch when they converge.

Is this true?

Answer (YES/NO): NO